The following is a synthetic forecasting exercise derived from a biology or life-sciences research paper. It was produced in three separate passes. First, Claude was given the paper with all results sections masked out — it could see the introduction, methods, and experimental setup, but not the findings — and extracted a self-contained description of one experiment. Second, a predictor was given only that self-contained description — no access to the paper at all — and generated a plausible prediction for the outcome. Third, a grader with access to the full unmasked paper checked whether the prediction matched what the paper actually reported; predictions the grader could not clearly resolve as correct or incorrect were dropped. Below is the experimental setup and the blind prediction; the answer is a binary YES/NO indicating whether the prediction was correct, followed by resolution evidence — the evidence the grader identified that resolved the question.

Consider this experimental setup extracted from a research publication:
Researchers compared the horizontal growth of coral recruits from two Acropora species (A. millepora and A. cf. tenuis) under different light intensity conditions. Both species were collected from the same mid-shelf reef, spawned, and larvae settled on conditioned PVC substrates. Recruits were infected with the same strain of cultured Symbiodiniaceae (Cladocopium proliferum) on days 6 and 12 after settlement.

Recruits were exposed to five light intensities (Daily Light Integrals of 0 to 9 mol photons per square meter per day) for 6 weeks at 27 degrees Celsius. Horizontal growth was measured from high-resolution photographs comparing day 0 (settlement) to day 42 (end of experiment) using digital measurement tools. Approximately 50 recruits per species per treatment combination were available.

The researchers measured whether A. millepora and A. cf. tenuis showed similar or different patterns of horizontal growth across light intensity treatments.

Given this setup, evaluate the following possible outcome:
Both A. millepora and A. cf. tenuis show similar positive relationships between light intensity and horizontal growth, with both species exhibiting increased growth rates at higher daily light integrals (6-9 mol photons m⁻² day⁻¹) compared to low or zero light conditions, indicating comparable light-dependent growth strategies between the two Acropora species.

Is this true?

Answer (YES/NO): NO